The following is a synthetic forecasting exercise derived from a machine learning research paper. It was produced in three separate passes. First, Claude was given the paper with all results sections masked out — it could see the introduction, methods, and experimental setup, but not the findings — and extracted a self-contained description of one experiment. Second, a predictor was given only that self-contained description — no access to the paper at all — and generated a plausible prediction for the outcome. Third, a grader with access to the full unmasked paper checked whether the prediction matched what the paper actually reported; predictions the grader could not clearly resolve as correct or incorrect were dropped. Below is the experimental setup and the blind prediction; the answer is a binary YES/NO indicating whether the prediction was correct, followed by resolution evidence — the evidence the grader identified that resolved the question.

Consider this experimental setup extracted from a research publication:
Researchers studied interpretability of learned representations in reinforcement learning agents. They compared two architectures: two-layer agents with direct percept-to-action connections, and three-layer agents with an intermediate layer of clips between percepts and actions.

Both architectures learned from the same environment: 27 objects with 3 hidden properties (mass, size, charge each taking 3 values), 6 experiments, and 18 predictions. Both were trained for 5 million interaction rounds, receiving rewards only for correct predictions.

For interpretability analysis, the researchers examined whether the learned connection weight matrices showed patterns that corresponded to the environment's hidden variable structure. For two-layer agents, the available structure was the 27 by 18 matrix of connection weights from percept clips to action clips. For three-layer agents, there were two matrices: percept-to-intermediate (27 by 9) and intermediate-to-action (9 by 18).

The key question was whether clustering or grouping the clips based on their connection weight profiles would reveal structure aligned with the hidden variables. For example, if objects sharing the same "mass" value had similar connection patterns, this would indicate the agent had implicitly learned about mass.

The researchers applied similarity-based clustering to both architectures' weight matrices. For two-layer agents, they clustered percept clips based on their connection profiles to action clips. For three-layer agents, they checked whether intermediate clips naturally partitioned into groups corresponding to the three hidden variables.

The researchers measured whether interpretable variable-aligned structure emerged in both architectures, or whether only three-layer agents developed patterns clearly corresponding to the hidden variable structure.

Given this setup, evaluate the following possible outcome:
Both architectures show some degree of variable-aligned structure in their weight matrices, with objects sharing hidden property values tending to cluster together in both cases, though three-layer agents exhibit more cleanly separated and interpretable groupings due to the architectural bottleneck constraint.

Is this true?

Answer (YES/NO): NO